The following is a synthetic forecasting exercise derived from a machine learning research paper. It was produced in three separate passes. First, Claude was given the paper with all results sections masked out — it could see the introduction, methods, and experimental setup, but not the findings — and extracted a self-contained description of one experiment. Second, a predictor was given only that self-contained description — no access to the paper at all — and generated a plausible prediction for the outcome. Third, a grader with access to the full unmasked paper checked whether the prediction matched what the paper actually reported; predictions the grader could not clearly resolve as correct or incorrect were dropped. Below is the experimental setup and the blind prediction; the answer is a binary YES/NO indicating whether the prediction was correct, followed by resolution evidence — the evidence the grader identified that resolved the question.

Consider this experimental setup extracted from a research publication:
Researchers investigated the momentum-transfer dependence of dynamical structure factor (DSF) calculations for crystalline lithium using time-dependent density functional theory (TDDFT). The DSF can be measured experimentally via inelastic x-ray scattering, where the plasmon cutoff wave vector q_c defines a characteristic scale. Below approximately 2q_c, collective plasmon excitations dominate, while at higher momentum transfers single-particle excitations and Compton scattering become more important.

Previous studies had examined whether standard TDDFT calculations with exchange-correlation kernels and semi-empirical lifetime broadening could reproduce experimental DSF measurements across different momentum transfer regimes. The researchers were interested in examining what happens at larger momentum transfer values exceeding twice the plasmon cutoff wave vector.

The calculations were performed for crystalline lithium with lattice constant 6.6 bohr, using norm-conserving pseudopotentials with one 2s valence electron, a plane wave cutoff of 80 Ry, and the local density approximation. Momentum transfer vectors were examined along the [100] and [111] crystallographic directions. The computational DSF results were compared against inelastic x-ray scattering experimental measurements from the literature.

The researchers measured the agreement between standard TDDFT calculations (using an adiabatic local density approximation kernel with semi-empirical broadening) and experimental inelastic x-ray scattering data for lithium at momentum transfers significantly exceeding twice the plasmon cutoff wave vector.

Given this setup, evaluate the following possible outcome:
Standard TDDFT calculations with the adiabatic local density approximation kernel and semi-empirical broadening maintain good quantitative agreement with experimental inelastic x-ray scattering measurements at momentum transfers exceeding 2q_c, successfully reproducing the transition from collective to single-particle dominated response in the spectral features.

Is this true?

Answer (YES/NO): NO